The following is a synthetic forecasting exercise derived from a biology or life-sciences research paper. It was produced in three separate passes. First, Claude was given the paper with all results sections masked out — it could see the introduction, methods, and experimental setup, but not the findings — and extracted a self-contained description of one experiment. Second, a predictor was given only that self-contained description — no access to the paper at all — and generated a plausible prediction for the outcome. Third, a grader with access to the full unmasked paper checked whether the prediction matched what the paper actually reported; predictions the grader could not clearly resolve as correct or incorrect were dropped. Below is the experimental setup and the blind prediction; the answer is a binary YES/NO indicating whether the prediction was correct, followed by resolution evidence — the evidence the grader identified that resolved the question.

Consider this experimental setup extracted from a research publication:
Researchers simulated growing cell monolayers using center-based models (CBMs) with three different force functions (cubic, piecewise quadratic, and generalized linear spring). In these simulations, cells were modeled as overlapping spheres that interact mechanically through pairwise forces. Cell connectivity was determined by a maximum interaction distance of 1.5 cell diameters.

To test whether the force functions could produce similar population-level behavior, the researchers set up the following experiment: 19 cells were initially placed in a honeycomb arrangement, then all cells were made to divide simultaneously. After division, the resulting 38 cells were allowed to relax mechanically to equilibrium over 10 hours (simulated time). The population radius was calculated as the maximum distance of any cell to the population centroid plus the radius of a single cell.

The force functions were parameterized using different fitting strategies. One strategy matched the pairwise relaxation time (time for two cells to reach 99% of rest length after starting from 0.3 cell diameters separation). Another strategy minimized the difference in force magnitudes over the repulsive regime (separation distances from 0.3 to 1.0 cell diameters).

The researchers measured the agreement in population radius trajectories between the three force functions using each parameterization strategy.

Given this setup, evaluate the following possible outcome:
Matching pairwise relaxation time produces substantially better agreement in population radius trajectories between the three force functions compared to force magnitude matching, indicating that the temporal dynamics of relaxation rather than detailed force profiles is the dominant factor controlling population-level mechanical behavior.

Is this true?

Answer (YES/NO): YES